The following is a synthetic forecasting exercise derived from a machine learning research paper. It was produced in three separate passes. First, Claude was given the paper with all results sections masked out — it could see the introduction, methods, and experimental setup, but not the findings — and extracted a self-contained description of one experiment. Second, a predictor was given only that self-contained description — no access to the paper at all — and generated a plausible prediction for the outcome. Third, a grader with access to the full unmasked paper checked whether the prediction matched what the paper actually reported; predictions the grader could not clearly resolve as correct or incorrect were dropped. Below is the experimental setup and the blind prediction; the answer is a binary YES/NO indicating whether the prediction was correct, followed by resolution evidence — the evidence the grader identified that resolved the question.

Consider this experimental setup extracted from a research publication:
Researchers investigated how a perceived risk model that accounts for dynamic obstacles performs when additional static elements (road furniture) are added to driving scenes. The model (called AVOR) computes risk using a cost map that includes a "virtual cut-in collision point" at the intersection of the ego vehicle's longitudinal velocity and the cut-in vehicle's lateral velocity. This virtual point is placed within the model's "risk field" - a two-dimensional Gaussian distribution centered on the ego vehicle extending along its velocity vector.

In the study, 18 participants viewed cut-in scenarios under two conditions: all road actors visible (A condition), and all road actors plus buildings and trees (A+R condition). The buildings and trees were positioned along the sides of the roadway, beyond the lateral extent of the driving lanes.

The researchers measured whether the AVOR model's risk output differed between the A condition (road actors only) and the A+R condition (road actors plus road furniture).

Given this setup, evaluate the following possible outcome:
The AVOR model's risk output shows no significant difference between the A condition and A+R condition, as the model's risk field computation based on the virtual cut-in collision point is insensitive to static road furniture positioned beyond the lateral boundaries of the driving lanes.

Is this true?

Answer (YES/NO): YES